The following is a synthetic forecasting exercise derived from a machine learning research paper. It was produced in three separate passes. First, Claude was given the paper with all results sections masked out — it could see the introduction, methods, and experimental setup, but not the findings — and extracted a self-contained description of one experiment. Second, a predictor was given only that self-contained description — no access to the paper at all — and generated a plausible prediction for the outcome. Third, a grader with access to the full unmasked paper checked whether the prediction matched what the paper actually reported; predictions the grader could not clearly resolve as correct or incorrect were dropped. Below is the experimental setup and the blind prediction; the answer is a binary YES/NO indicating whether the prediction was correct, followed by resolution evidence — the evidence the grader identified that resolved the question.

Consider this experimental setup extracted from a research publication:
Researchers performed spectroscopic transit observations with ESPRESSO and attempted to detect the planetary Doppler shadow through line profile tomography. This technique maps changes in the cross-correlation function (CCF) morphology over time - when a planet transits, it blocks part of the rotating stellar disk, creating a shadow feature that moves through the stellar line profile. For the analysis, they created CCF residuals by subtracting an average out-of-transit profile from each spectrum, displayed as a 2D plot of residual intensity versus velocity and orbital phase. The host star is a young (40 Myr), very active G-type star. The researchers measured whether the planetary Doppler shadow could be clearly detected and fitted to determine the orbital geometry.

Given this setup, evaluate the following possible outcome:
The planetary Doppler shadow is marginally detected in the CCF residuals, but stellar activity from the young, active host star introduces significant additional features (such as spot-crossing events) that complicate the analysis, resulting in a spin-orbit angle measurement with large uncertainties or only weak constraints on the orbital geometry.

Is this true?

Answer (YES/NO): NO